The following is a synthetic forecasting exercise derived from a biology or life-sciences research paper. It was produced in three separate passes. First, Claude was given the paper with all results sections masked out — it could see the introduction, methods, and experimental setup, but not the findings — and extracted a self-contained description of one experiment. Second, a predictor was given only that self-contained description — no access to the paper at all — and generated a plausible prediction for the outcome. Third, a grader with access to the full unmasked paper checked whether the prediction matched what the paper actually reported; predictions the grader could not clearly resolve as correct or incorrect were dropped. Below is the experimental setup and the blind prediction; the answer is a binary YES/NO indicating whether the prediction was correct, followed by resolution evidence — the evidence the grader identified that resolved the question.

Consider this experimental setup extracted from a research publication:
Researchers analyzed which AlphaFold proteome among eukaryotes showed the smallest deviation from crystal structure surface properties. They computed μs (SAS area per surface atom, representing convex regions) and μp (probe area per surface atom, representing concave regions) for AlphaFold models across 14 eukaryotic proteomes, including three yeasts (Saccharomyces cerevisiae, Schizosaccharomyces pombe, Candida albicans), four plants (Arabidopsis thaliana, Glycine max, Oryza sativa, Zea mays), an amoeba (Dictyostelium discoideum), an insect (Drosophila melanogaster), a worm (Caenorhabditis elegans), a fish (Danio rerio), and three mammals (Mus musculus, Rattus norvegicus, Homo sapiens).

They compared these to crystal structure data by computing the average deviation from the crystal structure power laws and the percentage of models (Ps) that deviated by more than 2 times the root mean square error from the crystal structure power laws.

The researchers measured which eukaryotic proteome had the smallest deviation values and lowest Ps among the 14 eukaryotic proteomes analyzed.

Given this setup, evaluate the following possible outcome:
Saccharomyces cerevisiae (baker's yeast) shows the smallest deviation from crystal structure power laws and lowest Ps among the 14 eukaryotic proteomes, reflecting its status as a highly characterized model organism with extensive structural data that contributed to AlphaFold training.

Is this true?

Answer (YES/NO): NO